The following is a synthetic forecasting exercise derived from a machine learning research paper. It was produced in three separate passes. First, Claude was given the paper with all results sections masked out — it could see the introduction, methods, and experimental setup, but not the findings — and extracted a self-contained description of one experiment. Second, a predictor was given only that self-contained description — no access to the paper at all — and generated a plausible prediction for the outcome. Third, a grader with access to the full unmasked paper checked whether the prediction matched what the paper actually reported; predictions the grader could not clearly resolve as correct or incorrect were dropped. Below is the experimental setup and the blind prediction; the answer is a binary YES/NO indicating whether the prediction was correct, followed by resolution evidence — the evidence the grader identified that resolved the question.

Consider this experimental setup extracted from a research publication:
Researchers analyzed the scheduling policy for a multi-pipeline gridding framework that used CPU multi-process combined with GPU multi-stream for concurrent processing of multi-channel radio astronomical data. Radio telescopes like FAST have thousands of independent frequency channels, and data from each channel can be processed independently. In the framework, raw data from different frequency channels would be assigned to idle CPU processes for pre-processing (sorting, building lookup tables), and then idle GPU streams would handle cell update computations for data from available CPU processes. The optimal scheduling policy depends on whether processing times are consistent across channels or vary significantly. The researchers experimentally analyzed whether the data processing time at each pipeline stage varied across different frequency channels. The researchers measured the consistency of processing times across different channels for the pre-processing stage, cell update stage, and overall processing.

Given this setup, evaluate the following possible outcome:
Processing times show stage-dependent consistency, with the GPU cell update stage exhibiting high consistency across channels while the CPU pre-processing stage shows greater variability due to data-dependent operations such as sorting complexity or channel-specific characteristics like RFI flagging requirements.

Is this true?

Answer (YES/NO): NO